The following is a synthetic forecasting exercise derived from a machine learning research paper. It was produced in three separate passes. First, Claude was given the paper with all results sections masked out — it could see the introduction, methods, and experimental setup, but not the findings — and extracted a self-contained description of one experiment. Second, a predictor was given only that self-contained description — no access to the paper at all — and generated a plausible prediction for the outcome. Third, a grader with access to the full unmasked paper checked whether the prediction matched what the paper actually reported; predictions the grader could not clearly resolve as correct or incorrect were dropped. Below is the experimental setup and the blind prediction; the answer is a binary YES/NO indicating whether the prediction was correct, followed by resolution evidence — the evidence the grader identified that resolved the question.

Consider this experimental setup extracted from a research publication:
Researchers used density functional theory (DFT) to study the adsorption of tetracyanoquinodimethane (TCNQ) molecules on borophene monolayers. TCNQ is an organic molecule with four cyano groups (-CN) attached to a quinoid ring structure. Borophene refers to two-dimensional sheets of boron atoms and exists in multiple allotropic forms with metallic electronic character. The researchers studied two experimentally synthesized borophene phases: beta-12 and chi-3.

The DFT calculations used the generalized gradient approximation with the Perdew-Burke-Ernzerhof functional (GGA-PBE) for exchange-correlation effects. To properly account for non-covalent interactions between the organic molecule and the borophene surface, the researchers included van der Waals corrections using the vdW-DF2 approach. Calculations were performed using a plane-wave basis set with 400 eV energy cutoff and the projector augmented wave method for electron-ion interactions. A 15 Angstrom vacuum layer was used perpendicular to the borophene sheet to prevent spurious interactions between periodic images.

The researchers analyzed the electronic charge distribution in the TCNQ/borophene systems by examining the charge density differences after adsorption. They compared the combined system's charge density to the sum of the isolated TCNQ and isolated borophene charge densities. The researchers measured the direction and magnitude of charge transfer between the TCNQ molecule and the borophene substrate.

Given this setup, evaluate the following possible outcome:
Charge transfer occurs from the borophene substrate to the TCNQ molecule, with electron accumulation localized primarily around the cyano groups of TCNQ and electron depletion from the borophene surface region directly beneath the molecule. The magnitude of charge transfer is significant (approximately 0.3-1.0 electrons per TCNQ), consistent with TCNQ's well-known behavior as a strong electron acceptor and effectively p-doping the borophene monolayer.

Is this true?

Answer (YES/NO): YES